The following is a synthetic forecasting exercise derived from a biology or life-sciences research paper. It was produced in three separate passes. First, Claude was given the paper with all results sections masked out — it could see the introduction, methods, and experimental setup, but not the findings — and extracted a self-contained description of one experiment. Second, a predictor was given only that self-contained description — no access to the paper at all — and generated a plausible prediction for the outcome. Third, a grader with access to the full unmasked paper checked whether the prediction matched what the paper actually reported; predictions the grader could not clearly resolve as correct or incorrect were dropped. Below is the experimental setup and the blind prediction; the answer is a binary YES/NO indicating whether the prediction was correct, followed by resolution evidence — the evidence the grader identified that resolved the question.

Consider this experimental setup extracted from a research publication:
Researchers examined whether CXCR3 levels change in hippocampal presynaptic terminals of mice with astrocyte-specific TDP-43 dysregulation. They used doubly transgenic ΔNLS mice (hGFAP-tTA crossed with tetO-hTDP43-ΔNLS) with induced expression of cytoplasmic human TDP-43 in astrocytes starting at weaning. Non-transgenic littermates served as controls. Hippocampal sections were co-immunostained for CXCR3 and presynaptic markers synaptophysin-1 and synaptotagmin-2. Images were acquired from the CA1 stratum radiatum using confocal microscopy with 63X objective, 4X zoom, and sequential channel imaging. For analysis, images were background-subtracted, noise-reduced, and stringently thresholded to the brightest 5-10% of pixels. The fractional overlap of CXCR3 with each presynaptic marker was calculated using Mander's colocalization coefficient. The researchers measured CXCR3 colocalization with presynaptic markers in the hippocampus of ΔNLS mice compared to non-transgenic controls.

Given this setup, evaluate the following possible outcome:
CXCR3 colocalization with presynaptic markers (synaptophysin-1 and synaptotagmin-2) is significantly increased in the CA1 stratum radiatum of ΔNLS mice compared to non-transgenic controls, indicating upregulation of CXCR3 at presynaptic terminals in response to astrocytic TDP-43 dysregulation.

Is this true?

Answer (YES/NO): NO